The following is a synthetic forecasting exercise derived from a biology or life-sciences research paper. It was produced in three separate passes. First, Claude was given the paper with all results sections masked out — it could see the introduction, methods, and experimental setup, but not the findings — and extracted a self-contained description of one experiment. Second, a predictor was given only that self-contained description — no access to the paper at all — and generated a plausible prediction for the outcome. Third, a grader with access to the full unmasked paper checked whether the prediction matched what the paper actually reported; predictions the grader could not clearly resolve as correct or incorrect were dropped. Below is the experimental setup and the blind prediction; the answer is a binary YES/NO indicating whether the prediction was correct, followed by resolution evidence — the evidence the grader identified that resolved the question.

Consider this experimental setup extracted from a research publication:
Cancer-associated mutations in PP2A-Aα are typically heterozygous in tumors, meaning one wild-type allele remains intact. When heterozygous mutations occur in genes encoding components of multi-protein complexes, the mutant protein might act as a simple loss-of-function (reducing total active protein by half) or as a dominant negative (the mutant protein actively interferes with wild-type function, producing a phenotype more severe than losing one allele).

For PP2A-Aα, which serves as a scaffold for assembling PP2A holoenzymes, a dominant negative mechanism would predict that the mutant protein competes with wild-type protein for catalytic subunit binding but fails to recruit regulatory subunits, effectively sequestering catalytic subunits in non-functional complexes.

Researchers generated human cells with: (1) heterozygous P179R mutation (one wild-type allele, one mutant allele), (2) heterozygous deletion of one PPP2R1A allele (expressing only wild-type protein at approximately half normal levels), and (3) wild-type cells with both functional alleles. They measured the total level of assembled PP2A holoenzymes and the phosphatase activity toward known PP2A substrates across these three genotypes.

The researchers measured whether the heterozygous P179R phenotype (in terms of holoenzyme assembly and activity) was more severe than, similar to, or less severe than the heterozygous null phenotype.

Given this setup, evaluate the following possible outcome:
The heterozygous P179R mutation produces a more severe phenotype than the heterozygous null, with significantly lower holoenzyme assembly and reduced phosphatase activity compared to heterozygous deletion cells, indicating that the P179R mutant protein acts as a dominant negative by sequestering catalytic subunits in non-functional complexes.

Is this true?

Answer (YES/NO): NO